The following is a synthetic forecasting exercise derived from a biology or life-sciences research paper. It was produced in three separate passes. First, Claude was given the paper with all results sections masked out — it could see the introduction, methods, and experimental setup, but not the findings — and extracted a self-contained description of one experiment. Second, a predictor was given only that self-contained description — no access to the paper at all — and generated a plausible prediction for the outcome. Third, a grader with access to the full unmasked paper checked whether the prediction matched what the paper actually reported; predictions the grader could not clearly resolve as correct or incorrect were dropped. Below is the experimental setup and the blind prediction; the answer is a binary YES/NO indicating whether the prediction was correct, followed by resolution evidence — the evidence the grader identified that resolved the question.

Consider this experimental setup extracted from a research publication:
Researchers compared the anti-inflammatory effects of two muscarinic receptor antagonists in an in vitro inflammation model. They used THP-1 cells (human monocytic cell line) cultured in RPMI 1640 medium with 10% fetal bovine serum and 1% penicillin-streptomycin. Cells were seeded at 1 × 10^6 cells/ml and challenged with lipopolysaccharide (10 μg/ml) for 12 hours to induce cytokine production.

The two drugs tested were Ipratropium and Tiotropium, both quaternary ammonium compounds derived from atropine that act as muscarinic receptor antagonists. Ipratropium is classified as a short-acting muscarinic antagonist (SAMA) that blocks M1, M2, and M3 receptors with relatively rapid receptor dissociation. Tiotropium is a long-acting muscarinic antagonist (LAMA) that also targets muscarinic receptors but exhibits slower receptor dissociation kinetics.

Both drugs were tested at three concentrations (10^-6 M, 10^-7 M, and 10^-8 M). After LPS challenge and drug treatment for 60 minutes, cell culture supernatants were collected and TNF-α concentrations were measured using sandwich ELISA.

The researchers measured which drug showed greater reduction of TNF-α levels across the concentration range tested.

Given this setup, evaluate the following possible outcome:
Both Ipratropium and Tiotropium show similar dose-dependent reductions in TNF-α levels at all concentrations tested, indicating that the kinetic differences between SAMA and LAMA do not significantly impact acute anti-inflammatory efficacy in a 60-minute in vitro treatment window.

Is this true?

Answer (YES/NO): NO